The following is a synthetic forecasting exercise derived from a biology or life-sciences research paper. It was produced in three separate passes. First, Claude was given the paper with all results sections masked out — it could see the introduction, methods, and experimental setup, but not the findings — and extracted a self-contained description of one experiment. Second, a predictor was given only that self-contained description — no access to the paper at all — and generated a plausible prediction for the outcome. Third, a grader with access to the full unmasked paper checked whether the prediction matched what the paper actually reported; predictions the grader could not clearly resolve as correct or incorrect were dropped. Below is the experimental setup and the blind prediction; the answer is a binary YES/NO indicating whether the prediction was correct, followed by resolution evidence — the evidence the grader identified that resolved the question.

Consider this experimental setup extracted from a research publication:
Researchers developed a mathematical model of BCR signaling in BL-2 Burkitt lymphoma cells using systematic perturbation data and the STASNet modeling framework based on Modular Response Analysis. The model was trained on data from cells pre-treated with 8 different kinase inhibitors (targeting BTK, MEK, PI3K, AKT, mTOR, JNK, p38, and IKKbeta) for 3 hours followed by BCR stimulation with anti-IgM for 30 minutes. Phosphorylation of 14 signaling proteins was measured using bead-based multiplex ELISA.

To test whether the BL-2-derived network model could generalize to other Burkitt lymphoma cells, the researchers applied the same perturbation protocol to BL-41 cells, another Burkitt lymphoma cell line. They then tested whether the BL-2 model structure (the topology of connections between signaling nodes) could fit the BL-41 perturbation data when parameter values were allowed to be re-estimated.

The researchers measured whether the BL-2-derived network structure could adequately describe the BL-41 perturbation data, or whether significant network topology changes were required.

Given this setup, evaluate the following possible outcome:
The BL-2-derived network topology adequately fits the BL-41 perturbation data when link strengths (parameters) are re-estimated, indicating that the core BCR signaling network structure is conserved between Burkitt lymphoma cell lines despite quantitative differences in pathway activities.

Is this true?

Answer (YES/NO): YES